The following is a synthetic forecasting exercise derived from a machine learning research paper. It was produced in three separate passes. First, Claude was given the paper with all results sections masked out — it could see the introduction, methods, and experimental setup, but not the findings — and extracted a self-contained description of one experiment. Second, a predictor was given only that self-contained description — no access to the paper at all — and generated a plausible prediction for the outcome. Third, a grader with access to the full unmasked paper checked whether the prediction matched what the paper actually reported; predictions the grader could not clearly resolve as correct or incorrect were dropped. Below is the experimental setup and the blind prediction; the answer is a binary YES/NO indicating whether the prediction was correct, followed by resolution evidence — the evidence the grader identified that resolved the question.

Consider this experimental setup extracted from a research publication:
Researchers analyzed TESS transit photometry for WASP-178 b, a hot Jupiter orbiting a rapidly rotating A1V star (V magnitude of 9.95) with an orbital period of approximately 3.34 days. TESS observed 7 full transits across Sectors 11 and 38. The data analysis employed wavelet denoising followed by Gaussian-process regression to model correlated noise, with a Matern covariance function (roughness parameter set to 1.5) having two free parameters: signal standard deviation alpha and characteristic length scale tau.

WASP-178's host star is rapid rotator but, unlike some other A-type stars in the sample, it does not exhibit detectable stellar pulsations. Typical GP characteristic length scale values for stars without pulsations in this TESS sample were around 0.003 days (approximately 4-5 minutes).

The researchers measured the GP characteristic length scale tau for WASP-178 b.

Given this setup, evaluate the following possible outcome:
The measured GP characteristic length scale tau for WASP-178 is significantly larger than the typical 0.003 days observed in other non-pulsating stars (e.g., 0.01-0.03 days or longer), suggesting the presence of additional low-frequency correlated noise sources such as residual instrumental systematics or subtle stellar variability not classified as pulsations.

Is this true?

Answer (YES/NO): NO